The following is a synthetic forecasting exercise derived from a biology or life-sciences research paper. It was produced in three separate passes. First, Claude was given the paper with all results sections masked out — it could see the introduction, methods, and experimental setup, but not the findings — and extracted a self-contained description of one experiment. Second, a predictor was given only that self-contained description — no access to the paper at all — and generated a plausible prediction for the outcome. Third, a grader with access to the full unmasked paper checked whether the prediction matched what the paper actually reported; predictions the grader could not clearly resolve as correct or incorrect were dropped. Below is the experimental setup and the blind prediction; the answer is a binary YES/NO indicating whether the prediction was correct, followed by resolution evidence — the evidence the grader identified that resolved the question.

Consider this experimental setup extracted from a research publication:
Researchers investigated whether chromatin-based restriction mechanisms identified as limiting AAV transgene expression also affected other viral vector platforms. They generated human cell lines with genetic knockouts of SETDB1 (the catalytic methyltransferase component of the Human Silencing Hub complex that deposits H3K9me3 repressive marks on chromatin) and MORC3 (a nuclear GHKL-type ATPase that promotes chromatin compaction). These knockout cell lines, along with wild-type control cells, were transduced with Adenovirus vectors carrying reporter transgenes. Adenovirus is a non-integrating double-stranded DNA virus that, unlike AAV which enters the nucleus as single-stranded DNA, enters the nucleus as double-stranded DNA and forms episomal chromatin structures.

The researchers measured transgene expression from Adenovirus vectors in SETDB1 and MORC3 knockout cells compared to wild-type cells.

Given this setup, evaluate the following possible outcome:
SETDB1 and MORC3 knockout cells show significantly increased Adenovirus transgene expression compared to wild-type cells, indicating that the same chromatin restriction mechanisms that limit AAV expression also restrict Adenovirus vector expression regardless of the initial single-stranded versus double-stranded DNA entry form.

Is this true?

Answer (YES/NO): YES